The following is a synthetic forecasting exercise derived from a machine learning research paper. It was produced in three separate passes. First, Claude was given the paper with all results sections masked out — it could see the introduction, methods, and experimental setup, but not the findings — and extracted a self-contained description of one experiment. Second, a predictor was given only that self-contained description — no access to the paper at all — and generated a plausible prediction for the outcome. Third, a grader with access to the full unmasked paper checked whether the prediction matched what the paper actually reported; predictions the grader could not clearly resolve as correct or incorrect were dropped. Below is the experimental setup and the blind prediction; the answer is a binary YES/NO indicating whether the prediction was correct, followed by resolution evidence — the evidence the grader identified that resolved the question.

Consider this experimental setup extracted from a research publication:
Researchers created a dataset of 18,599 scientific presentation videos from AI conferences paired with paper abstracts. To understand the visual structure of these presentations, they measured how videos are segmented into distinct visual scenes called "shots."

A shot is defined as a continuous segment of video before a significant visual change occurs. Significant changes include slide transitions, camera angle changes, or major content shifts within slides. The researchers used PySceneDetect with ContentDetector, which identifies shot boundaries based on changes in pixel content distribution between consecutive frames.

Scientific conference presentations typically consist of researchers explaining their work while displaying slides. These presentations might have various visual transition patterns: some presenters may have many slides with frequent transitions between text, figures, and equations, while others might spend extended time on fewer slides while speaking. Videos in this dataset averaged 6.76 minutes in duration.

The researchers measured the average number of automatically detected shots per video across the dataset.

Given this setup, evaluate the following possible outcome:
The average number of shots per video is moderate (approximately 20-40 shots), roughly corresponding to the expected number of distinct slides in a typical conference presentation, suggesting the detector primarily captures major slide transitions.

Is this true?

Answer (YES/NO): NO